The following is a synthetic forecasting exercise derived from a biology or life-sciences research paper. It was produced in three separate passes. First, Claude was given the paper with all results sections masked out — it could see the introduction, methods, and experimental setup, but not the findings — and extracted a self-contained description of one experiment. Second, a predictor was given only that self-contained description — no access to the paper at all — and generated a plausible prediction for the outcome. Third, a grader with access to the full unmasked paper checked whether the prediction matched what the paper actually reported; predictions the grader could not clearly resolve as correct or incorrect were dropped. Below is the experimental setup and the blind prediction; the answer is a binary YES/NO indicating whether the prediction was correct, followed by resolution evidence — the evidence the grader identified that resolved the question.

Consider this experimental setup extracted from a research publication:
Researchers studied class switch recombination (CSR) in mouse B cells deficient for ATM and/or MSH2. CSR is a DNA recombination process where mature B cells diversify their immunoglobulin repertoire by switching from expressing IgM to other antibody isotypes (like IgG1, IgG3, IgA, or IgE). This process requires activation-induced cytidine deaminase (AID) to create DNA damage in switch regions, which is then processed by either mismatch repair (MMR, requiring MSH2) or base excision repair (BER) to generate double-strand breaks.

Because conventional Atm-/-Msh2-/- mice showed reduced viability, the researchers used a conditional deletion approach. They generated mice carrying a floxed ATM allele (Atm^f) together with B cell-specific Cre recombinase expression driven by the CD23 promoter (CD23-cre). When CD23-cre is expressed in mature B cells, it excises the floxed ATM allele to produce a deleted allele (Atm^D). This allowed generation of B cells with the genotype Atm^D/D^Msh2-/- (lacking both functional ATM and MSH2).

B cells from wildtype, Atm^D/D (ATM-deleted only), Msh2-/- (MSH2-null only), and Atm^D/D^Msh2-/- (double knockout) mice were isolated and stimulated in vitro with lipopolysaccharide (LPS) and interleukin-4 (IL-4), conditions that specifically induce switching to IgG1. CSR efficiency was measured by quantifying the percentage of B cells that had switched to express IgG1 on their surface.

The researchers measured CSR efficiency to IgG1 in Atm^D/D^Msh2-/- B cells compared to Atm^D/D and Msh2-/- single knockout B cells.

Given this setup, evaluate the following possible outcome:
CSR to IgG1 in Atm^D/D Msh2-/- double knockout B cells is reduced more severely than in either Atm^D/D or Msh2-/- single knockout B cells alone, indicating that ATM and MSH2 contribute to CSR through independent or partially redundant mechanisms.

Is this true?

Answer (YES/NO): YES